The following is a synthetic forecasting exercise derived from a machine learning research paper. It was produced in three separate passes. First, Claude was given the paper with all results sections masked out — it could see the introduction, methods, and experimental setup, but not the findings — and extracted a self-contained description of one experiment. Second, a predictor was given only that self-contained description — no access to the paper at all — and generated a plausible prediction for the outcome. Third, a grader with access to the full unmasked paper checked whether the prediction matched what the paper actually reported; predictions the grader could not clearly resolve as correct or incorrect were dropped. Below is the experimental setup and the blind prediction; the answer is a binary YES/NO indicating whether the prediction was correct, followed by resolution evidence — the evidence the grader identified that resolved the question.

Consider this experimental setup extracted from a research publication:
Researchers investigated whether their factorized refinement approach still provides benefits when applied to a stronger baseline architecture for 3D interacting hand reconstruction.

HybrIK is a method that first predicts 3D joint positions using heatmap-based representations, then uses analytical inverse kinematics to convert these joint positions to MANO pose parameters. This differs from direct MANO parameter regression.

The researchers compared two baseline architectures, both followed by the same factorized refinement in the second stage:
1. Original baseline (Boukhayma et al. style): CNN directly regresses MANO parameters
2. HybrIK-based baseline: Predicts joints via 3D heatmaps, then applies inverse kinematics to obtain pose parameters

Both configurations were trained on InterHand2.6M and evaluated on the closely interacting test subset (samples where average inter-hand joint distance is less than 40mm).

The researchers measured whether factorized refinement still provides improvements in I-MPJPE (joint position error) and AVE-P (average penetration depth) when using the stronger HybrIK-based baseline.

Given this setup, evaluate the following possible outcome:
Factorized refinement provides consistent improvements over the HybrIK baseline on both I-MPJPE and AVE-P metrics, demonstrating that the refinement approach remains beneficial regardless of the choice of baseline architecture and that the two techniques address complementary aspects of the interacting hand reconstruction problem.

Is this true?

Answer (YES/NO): YES